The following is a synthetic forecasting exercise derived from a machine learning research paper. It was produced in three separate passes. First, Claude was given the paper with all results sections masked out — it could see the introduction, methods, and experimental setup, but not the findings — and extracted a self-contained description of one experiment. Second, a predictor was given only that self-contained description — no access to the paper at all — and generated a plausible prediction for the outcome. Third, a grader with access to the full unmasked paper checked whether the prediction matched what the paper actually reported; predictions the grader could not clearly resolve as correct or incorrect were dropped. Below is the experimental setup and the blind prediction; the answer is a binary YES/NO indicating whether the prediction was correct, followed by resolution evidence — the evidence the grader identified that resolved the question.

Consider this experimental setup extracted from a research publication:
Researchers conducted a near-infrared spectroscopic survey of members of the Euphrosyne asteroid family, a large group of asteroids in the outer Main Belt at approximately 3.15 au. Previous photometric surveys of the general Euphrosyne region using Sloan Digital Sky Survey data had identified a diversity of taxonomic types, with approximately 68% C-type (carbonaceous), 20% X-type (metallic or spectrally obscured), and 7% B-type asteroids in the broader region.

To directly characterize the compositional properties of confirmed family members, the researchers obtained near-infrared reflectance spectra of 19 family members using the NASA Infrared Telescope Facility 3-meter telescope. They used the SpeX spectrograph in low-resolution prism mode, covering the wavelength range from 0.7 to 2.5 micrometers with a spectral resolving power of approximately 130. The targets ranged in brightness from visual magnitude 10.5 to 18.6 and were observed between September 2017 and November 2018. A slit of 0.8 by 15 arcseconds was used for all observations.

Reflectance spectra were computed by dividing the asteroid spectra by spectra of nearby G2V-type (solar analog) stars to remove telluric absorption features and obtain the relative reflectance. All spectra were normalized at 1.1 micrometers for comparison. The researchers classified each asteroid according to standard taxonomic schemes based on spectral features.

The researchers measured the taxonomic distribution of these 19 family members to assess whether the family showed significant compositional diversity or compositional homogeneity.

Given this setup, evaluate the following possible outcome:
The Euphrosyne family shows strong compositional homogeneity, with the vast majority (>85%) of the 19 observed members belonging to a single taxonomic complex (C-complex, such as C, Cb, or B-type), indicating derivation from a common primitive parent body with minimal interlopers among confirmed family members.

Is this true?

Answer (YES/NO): NO